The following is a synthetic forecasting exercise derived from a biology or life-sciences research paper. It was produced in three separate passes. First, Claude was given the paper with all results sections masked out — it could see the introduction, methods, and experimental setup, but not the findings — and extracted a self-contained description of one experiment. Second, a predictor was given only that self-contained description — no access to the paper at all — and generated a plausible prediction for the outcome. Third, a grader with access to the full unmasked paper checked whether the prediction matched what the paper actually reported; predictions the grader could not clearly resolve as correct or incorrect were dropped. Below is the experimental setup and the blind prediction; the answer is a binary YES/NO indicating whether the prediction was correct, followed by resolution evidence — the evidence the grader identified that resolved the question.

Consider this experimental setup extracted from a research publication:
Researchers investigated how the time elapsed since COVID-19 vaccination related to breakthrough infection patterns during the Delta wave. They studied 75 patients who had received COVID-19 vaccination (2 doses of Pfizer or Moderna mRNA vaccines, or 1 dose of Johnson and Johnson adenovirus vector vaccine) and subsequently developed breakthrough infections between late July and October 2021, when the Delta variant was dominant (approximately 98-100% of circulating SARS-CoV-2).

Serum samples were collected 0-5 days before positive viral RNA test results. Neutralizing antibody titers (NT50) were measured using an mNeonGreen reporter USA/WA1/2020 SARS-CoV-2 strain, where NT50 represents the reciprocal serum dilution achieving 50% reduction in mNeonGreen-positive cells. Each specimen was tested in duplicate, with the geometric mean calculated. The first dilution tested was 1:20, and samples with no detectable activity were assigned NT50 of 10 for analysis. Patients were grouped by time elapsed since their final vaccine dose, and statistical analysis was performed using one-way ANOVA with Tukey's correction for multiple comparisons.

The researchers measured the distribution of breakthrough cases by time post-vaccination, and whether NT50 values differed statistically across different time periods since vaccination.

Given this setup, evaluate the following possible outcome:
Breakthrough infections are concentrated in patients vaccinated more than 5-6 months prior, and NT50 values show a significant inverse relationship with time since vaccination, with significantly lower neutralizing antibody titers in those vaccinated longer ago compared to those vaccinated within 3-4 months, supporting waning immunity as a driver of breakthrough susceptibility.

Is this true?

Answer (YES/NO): NO